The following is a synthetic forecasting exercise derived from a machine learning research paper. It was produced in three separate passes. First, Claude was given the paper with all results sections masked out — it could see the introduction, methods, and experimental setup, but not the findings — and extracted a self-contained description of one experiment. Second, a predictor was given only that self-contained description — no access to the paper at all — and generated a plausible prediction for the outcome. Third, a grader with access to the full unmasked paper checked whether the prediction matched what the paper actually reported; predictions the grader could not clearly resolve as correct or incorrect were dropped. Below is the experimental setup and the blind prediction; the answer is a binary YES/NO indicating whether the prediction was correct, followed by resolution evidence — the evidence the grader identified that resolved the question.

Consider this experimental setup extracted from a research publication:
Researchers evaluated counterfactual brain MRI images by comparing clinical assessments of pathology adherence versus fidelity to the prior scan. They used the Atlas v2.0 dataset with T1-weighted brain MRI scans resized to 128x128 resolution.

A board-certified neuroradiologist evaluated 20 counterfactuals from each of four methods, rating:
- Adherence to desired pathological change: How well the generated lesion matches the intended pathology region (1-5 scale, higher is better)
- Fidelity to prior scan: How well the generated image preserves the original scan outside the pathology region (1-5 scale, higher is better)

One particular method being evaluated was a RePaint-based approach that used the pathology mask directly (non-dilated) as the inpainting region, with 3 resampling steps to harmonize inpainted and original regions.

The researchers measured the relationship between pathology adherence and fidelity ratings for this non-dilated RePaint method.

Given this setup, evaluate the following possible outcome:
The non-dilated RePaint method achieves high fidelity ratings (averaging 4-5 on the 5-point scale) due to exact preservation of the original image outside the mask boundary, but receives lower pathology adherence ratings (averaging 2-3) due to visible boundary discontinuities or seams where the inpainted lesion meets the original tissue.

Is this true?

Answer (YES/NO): NO